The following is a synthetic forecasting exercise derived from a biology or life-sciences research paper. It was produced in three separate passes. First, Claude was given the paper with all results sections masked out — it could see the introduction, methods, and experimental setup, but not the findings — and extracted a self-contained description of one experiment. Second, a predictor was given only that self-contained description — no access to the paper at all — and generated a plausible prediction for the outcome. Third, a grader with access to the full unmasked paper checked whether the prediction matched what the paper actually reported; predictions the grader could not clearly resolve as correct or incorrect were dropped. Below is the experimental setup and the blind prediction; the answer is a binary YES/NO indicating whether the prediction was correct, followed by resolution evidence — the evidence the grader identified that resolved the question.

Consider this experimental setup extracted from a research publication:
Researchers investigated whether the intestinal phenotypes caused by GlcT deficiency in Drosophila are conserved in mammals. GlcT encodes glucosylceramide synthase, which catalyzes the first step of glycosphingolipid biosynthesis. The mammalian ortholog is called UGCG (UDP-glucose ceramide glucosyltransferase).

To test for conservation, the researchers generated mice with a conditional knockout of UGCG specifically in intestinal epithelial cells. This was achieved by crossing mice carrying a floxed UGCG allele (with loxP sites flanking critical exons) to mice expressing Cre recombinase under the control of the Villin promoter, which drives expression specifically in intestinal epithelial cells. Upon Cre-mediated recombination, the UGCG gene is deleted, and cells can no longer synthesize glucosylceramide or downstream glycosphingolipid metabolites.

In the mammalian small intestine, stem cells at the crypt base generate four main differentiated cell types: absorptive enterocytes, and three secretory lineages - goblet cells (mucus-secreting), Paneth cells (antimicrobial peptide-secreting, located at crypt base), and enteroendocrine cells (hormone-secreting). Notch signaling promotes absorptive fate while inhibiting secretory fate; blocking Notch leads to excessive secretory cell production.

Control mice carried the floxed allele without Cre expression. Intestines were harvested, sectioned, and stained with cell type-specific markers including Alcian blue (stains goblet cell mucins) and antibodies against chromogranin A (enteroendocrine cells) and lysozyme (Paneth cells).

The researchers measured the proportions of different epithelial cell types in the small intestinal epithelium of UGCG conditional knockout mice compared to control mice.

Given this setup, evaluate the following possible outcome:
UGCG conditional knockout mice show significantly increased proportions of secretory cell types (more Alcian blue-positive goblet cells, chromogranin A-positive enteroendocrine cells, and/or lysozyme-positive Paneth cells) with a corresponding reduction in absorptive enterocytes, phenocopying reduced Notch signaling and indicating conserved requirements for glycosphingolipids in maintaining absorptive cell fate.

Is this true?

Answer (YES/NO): YES